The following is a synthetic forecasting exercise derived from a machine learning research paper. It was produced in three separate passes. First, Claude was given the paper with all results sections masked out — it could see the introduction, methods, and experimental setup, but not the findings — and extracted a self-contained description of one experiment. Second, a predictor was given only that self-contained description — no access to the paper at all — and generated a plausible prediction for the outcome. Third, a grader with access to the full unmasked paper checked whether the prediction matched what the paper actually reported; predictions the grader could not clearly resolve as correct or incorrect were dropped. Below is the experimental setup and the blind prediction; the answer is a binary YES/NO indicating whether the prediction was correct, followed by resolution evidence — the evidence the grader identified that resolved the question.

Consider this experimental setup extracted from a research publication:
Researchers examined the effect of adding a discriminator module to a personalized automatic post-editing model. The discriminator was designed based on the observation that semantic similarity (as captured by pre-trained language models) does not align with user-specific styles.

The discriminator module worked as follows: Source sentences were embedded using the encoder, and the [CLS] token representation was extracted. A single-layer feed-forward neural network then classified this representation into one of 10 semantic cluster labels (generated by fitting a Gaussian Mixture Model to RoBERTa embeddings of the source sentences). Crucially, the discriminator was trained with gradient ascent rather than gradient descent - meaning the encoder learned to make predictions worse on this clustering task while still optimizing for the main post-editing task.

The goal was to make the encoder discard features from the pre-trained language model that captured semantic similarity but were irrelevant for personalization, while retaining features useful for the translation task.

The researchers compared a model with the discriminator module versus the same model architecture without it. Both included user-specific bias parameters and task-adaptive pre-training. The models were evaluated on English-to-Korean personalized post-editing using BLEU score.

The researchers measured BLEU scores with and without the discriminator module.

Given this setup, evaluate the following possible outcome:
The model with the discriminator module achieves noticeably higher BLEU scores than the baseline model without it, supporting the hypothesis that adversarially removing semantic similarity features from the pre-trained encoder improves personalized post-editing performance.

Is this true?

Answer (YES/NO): YES